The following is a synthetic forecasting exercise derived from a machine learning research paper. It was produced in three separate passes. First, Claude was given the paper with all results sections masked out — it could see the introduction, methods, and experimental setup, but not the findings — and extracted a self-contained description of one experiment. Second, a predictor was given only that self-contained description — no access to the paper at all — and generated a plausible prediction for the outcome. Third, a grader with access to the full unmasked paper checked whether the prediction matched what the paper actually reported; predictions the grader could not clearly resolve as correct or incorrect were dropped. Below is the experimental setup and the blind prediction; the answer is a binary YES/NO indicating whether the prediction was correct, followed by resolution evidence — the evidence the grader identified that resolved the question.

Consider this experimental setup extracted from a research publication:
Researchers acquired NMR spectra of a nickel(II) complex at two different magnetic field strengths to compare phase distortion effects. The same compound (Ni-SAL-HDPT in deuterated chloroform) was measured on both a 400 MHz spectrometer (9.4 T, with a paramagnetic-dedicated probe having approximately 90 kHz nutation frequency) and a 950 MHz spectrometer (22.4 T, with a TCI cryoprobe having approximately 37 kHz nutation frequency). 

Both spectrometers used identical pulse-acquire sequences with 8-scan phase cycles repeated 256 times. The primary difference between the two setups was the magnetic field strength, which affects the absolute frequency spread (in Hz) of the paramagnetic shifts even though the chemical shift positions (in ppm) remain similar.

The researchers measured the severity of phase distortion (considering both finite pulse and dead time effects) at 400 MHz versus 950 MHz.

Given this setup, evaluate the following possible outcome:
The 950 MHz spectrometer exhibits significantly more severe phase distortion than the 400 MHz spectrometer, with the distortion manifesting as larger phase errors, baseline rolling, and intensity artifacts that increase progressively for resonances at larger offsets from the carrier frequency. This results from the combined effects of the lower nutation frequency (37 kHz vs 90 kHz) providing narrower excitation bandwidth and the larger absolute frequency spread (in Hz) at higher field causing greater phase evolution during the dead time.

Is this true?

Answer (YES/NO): YES